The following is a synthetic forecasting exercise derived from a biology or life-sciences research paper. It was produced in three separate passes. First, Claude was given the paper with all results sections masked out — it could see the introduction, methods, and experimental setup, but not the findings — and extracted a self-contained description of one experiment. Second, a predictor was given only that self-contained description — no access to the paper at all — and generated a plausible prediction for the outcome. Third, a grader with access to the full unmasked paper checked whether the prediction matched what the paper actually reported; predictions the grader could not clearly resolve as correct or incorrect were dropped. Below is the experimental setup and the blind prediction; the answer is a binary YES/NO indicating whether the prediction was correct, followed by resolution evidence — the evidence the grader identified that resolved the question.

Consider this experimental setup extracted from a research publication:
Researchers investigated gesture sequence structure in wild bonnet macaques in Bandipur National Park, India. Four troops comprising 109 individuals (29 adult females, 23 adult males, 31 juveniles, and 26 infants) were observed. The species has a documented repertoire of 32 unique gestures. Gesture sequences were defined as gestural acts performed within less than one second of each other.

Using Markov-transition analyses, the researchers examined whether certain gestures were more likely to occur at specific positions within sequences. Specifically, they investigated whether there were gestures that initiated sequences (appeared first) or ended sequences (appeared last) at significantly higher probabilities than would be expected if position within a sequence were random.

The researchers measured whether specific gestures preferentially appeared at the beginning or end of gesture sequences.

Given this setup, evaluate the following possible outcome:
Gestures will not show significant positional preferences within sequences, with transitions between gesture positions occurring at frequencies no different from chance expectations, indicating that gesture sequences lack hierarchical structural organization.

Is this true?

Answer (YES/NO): NO